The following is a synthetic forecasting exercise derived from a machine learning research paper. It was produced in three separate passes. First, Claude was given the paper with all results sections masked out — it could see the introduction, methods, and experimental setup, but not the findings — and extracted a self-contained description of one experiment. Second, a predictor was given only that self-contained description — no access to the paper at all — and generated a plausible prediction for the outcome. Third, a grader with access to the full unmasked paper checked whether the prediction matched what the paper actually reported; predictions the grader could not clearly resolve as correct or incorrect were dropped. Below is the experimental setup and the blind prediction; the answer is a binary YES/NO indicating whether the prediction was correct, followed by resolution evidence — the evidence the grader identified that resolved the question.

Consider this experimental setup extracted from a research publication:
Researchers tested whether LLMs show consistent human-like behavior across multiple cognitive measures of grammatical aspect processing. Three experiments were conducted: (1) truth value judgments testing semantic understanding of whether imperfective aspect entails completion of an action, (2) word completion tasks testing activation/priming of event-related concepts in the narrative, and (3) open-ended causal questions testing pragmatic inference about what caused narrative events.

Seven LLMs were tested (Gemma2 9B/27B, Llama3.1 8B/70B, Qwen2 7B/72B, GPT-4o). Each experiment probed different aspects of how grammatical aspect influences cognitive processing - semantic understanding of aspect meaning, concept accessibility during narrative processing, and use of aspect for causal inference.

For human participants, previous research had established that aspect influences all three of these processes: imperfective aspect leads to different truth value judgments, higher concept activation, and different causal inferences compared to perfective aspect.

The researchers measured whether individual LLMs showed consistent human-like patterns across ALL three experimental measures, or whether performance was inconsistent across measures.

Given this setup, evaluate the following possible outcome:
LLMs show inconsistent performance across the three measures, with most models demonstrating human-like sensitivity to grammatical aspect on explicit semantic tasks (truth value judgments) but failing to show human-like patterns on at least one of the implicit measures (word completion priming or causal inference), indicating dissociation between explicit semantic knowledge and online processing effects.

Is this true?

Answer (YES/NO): NO